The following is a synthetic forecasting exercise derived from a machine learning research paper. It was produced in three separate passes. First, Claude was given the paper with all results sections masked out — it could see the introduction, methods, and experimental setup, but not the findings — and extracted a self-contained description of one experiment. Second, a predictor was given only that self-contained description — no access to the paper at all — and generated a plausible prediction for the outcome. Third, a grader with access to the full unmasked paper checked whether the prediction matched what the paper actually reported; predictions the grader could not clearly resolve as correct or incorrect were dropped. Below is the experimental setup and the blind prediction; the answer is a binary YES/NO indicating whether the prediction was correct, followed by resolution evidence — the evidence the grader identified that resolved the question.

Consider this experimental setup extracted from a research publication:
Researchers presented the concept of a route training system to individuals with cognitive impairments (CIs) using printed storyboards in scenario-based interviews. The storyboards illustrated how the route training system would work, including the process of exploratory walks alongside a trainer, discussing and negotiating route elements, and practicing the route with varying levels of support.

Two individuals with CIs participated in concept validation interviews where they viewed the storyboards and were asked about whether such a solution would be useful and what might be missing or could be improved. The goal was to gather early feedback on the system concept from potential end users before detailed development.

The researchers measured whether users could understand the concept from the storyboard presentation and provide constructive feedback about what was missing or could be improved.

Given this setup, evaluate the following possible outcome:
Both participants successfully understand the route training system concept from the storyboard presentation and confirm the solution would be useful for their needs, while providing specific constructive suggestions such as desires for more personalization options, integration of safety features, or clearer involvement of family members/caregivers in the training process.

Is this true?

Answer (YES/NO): NO